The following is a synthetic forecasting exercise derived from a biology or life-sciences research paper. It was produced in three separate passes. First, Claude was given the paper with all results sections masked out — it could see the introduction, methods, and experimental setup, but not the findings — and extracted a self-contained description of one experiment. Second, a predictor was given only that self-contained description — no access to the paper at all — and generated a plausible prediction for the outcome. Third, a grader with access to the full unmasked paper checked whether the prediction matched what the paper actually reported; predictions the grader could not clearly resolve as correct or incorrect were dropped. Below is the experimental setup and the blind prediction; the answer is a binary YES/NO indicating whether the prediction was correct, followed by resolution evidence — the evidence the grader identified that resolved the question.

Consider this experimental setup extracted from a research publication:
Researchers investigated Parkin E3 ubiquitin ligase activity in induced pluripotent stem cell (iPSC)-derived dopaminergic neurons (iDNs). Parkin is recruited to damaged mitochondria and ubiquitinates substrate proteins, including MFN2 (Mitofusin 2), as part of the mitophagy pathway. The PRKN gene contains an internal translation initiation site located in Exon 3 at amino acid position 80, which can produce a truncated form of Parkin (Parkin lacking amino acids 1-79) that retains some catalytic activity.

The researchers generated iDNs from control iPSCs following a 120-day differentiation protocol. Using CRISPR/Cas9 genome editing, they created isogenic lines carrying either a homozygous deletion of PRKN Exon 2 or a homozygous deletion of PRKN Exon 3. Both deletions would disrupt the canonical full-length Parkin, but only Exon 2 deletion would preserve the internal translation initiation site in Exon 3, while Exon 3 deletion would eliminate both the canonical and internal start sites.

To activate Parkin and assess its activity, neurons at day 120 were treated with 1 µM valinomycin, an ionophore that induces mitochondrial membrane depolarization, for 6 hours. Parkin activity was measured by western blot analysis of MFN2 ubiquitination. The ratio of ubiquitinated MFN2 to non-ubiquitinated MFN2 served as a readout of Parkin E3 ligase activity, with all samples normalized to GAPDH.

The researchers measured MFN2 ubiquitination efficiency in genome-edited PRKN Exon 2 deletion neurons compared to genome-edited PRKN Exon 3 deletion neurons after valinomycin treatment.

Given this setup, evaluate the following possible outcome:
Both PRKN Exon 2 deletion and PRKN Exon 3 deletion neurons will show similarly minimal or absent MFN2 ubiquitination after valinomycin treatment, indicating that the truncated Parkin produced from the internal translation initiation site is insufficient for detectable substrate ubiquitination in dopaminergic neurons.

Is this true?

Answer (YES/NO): NO